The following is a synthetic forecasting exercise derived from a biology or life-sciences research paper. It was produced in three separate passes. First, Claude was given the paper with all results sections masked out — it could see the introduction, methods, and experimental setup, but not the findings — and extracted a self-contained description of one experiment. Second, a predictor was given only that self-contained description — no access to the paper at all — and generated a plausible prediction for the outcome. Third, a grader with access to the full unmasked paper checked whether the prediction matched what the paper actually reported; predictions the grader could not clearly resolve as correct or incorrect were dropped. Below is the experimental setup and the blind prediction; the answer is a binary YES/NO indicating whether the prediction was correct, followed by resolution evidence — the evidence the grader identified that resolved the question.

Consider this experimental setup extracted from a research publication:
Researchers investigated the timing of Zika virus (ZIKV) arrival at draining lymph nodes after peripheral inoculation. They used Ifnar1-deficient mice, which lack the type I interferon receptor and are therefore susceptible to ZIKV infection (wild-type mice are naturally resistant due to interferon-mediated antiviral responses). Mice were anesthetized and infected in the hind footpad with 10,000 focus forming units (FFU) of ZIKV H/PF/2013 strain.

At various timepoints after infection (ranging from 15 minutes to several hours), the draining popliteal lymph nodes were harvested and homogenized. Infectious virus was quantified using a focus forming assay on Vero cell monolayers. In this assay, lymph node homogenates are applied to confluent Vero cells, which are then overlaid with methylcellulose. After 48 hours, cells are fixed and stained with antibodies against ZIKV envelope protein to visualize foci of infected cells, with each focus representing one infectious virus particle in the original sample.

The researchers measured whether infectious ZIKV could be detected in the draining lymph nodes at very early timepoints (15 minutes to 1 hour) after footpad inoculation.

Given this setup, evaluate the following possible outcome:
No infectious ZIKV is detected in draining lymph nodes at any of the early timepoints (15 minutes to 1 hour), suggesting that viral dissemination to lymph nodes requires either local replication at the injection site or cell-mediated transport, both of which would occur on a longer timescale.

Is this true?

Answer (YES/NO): NO